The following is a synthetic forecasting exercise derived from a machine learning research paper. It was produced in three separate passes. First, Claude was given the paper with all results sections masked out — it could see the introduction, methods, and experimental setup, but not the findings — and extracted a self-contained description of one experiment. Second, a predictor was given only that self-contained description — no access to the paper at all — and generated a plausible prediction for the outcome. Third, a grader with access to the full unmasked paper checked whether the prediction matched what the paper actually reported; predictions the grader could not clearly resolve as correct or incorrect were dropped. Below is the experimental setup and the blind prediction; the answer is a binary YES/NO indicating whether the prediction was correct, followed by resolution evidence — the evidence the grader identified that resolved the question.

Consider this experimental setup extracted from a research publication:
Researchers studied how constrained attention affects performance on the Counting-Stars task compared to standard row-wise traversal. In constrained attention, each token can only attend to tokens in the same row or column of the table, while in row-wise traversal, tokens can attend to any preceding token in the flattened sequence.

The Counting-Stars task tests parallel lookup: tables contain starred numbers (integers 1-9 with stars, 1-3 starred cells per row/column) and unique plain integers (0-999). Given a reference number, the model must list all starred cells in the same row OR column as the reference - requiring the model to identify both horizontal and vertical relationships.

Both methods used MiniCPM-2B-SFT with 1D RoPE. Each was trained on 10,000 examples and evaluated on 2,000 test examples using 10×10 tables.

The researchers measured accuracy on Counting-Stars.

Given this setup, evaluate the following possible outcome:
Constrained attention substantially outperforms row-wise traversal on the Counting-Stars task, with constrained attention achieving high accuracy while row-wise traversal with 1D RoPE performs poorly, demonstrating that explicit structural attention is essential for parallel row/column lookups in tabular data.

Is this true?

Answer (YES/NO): NO